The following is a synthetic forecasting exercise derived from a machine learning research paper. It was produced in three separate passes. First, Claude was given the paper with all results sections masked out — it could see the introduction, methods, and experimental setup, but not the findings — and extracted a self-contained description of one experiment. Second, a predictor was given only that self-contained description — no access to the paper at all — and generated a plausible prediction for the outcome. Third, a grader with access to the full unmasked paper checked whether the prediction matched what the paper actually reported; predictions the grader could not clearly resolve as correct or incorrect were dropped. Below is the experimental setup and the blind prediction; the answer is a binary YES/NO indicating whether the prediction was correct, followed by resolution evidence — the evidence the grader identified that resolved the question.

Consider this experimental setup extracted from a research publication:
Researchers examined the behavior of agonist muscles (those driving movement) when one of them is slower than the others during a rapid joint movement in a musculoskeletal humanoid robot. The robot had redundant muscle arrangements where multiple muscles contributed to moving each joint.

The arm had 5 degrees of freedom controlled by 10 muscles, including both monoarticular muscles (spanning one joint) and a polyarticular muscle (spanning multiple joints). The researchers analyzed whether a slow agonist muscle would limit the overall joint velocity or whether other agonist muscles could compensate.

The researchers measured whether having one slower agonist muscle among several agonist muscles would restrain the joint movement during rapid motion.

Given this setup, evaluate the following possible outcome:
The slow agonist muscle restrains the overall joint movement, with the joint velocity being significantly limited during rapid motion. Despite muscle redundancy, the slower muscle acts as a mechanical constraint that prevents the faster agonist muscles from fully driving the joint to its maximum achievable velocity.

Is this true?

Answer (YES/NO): NO